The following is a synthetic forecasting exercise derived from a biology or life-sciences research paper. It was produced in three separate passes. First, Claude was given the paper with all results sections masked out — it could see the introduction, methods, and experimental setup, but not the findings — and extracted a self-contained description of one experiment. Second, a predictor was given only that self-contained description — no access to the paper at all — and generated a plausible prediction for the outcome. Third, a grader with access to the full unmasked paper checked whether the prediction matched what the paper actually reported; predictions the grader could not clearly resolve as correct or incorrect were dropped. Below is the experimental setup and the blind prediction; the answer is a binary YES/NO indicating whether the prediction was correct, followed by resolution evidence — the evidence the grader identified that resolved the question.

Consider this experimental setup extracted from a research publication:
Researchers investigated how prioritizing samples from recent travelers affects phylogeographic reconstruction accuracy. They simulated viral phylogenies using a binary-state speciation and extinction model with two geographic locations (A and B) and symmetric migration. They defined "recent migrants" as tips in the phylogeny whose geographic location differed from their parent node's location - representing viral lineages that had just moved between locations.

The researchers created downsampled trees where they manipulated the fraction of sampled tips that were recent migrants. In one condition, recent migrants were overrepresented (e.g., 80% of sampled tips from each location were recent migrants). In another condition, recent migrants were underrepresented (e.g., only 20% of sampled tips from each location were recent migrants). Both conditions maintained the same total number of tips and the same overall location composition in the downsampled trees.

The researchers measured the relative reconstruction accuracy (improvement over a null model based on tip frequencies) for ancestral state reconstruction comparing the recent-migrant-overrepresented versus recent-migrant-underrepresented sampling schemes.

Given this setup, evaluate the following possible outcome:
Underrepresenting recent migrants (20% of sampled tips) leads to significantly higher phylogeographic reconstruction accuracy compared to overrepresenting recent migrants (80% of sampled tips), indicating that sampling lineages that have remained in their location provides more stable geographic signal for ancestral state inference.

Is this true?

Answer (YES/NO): YES